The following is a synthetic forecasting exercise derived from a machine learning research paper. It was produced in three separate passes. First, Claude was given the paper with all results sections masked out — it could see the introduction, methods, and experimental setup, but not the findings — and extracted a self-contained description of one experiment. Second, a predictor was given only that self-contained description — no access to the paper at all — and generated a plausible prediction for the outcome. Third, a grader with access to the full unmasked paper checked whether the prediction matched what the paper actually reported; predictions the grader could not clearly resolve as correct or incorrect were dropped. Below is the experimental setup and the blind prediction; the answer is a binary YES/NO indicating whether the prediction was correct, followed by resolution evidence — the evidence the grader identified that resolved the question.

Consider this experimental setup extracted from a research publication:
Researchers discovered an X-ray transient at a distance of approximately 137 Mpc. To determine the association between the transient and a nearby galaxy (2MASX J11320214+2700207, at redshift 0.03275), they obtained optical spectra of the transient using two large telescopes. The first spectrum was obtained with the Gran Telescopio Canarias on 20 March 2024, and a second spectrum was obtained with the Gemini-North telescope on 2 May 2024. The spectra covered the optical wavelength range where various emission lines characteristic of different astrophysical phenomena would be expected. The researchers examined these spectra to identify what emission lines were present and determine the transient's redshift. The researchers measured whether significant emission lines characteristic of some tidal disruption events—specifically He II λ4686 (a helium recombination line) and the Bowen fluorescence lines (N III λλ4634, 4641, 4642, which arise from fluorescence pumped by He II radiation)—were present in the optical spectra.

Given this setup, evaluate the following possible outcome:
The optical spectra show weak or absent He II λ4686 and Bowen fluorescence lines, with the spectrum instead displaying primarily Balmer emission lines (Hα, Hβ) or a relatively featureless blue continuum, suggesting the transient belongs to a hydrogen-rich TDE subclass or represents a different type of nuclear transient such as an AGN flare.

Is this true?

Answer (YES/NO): NO